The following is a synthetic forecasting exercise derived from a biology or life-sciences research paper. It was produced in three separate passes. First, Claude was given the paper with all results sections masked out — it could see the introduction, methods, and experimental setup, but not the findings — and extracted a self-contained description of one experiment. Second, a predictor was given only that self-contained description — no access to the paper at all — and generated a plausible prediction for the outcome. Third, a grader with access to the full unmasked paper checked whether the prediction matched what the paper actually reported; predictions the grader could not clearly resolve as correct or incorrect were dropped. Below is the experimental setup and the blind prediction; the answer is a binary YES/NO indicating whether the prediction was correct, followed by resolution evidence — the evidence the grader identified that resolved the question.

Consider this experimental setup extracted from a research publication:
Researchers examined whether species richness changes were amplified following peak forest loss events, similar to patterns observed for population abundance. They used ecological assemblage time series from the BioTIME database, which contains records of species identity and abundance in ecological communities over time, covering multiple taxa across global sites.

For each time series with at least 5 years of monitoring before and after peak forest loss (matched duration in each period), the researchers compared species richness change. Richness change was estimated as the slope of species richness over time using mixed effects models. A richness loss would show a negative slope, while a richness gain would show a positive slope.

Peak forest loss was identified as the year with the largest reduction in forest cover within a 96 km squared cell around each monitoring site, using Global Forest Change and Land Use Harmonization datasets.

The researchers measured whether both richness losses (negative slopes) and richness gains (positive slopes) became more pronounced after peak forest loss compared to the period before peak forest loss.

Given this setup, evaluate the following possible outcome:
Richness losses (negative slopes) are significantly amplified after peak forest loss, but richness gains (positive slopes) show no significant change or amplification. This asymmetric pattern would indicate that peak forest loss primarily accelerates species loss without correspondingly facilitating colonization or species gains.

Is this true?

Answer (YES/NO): YES